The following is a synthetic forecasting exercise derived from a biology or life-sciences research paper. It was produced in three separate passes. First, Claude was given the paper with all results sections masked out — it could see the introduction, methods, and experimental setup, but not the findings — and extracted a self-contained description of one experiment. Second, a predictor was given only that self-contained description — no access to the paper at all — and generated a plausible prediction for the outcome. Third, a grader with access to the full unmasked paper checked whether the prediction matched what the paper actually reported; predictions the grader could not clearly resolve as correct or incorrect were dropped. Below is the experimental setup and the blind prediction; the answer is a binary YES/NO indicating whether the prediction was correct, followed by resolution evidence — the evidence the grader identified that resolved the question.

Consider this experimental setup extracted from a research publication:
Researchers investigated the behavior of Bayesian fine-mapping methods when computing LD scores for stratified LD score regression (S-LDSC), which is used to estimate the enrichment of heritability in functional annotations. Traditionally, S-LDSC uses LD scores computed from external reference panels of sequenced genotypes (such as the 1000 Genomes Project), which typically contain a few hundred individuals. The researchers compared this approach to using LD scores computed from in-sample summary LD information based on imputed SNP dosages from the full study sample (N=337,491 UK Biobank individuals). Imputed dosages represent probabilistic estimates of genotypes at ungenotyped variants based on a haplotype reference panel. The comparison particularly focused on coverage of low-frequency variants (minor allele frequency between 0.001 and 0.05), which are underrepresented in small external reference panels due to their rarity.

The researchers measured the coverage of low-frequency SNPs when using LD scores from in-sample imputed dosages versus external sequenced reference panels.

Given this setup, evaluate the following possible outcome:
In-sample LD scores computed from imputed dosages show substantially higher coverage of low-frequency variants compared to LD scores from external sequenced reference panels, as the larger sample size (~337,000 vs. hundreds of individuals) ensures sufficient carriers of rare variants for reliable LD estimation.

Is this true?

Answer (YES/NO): YES